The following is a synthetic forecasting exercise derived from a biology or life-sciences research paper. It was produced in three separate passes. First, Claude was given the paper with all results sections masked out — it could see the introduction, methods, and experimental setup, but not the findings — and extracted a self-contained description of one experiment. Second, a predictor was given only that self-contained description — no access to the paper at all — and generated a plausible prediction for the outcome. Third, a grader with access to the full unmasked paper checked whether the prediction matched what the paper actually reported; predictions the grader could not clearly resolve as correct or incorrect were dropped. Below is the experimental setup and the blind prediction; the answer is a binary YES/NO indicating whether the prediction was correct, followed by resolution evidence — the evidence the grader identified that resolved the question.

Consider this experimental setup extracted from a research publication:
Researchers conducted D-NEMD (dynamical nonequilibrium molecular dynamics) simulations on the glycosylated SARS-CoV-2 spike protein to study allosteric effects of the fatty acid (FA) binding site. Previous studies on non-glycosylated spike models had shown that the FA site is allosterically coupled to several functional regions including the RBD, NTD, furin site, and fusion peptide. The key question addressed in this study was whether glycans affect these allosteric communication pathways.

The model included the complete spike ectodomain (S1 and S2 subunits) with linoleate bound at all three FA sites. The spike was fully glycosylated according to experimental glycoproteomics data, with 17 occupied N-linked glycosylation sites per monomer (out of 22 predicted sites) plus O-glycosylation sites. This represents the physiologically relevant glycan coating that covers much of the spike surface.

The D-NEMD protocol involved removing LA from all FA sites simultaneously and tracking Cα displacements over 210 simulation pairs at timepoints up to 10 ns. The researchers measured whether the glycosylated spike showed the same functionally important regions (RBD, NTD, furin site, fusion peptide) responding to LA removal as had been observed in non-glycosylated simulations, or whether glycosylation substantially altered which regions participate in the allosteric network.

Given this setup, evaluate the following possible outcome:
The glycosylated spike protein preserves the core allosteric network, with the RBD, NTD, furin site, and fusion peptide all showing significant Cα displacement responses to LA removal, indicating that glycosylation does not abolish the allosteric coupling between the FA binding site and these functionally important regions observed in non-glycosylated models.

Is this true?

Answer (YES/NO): YES